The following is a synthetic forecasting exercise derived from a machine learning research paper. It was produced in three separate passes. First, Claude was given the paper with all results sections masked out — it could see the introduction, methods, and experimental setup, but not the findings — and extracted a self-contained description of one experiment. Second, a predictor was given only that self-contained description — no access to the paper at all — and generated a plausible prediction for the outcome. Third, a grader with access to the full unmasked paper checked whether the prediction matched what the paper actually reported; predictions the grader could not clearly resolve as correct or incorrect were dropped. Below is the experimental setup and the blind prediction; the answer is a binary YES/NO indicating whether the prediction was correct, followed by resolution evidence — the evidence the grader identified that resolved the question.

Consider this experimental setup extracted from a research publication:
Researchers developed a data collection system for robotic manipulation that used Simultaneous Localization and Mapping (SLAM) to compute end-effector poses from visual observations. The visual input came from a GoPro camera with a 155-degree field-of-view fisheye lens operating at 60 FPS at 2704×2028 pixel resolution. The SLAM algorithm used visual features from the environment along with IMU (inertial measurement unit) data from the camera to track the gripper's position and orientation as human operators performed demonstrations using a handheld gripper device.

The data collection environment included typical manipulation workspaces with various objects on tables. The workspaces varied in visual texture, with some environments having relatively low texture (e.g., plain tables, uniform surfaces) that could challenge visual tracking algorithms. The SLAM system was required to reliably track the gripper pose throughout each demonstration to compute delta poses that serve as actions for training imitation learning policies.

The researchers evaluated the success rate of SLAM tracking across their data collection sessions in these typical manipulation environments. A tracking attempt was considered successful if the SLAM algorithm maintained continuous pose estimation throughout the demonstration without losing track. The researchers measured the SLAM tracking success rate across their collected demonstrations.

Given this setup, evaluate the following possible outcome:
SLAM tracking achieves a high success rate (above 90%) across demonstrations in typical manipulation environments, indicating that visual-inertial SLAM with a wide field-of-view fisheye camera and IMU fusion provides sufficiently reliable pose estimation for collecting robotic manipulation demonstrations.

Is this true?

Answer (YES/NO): NO